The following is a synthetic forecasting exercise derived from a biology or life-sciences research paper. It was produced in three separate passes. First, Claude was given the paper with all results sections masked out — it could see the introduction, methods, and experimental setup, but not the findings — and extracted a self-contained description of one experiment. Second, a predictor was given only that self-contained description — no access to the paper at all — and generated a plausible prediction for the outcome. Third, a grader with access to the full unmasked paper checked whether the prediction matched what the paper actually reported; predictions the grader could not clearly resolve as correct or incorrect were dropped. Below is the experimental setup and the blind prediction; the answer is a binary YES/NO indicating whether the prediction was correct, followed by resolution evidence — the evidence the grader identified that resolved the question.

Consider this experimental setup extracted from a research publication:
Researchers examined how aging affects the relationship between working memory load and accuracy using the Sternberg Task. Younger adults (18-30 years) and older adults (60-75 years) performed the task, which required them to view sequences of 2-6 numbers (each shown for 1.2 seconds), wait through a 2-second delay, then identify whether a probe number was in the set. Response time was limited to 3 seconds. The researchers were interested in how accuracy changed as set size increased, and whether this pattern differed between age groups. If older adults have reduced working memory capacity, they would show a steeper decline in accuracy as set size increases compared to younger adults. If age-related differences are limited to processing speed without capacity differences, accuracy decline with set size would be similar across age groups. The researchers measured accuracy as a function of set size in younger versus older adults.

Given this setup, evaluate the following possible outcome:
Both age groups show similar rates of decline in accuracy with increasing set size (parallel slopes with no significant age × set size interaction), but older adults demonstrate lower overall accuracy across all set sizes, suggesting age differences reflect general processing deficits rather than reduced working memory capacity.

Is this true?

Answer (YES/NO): NO